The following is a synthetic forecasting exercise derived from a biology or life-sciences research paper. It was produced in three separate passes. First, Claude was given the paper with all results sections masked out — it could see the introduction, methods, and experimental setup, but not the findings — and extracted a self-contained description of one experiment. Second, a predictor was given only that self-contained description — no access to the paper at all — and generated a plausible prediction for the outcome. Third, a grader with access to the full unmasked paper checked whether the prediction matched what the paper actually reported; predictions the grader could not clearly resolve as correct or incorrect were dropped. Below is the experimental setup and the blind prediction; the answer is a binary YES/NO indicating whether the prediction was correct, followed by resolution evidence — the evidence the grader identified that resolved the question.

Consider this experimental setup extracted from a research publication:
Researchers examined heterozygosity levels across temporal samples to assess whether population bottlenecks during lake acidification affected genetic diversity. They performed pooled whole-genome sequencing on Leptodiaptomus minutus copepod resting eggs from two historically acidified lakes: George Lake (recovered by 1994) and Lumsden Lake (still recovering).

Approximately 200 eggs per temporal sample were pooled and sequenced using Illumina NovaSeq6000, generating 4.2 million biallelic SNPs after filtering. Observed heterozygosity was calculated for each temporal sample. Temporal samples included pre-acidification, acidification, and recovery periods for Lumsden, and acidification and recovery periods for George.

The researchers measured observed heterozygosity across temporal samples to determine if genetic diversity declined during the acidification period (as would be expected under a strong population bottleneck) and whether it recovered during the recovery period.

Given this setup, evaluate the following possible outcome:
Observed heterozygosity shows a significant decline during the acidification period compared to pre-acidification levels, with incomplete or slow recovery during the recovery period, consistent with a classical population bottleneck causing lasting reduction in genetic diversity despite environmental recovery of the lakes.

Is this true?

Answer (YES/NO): NO